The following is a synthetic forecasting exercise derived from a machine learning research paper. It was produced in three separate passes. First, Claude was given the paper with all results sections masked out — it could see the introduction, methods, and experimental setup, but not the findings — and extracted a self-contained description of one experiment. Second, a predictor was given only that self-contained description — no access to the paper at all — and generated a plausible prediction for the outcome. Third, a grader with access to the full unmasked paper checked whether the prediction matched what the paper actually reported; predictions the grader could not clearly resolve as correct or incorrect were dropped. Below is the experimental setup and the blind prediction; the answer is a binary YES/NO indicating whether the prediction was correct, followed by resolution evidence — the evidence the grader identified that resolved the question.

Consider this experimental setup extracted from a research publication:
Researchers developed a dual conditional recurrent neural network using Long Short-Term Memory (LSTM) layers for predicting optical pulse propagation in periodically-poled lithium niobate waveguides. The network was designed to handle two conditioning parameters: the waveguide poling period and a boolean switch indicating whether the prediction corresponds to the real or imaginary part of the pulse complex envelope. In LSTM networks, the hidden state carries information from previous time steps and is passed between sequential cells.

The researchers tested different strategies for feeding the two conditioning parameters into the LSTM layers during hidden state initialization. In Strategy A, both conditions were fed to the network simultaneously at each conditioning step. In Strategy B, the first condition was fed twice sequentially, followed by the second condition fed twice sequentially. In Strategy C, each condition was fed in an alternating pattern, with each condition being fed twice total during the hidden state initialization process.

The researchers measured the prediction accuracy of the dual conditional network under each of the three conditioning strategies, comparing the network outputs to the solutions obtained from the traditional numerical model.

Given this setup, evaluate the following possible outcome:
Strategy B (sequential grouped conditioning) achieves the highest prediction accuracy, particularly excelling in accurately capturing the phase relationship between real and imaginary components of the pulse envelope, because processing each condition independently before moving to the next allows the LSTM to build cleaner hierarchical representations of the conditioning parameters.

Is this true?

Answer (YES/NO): NO